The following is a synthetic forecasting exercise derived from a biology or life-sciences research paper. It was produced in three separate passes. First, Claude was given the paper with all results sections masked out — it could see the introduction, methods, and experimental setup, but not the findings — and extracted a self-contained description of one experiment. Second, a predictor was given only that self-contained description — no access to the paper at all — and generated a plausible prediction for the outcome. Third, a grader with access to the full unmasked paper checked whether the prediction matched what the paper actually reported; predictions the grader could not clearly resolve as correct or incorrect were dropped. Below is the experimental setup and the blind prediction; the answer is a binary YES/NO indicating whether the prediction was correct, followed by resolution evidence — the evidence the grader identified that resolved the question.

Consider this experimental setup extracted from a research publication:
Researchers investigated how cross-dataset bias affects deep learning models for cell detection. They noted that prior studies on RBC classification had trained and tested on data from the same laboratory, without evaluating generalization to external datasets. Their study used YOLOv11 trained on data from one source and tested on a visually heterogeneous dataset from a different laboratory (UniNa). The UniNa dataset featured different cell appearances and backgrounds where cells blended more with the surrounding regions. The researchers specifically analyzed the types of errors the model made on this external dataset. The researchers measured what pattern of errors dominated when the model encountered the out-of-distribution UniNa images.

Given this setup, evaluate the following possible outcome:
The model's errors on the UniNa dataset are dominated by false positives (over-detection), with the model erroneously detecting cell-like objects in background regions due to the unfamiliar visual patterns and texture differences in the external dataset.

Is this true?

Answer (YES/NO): NO